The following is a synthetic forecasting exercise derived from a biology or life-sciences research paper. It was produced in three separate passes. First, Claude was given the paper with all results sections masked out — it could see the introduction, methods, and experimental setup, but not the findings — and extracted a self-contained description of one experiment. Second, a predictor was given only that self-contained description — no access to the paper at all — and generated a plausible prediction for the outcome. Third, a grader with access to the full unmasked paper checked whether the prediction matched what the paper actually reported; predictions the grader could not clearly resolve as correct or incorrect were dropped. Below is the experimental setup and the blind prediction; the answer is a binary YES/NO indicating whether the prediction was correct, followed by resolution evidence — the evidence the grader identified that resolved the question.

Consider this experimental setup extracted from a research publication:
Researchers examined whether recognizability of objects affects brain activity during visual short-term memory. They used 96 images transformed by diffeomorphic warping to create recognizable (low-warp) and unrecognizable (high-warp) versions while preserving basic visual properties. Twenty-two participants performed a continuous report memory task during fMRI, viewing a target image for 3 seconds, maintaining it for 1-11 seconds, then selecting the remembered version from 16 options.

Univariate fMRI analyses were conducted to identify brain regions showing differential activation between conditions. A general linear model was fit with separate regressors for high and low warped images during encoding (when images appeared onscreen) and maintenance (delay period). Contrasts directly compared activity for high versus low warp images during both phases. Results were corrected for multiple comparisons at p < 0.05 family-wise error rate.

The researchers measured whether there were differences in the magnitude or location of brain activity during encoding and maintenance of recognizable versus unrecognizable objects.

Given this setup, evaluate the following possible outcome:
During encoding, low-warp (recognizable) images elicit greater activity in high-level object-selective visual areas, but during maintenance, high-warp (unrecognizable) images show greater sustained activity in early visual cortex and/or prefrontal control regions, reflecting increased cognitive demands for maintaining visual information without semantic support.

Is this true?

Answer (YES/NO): NO